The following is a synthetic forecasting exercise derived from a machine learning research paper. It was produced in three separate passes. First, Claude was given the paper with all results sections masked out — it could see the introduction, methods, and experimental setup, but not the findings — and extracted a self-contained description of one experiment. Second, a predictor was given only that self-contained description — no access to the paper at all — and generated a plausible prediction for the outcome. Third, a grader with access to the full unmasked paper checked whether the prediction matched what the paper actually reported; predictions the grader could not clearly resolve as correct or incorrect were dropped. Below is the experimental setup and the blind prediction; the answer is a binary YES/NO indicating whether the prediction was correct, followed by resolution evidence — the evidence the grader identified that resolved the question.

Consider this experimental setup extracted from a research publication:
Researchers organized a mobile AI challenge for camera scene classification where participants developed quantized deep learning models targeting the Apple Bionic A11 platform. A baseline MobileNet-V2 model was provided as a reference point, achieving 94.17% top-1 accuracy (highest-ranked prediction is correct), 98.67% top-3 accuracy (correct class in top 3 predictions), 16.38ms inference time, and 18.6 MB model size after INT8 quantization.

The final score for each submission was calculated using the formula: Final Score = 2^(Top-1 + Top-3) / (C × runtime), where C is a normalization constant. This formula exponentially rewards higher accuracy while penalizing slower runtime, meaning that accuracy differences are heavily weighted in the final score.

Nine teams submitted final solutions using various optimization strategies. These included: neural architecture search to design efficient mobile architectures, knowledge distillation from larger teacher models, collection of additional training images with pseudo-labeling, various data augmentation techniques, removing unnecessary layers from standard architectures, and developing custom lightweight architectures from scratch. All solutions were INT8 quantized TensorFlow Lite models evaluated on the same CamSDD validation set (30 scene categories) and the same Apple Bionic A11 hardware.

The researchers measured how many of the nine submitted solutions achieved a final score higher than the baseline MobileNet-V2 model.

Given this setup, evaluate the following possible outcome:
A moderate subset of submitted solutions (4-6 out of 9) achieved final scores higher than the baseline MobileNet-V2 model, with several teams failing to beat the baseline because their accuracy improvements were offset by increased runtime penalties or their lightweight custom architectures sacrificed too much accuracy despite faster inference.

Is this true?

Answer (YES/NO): NO